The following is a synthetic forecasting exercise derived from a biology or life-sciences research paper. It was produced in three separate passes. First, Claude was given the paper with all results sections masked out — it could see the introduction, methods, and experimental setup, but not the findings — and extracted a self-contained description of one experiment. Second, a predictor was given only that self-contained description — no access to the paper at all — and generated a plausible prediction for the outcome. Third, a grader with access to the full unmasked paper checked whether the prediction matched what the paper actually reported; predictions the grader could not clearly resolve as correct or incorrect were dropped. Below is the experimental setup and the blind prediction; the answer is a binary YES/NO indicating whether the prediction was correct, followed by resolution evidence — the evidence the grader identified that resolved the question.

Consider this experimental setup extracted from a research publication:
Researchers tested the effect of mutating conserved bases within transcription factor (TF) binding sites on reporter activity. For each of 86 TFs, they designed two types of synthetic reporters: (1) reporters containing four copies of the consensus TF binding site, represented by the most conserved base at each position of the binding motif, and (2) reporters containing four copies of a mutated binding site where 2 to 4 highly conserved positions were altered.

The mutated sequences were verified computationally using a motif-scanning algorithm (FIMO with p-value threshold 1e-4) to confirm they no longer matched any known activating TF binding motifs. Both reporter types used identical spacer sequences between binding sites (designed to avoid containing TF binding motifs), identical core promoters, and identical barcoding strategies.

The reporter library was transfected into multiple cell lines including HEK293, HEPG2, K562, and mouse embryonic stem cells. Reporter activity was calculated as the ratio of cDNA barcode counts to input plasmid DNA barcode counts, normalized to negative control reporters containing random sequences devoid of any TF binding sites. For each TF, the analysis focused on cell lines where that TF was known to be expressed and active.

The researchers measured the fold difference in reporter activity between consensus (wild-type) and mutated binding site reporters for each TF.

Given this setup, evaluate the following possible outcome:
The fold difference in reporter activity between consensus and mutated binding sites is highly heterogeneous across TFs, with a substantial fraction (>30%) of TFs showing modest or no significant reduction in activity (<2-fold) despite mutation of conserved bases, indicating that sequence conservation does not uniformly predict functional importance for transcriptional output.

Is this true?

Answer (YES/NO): NO